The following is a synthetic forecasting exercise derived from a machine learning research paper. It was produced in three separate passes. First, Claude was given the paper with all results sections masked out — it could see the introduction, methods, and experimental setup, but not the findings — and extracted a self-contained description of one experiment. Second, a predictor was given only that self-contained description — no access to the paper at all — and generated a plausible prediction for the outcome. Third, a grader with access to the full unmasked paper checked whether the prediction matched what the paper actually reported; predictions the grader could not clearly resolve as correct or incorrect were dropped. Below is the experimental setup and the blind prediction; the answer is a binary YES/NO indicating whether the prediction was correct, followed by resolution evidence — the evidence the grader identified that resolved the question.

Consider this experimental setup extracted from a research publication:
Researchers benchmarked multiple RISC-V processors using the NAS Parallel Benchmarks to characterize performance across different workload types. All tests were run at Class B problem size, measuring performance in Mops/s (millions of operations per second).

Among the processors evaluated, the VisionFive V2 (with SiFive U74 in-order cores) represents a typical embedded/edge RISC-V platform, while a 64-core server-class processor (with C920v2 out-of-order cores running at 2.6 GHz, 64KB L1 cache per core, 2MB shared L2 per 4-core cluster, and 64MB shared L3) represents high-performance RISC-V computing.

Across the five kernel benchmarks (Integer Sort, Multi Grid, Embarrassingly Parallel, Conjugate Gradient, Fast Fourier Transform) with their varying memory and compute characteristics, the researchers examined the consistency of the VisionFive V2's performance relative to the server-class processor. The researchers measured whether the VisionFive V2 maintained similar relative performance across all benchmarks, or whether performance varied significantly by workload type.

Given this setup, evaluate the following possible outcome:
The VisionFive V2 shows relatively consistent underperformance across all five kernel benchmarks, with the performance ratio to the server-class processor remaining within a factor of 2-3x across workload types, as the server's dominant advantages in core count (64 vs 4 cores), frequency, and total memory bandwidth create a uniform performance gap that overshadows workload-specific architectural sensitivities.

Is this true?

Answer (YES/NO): NO